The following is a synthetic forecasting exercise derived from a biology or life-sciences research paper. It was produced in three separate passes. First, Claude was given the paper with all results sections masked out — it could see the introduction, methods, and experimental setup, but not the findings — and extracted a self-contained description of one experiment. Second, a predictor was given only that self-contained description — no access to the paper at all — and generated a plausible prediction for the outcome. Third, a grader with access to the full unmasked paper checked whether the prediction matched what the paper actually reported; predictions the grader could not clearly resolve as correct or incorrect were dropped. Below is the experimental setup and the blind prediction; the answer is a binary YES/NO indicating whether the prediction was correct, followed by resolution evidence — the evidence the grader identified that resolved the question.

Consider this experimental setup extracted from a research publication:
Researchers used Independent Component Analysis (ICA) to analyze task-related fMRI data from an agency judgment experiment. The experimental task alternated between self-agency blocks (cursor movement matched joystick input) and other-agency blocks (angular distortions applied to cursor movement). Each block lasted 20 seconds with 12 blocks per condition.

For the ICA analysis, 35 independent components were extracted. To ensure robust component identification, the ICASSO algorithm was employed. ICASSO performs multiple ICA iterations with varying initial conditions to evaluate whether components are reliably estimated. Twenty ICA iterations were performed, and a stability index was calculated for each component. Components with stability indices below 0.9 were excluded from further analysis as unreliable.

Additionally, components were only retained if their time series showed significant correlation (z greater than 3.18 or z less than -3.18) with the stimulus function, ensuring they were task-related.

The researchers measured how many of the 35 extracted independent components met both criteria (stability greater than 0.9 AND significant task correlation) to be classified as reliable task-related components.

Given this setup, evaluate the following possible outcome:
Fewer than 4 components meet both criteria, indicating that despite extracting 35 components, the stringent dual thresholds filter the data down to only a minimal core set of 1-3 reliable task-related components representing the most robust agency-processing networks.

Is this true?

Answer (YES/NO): NO